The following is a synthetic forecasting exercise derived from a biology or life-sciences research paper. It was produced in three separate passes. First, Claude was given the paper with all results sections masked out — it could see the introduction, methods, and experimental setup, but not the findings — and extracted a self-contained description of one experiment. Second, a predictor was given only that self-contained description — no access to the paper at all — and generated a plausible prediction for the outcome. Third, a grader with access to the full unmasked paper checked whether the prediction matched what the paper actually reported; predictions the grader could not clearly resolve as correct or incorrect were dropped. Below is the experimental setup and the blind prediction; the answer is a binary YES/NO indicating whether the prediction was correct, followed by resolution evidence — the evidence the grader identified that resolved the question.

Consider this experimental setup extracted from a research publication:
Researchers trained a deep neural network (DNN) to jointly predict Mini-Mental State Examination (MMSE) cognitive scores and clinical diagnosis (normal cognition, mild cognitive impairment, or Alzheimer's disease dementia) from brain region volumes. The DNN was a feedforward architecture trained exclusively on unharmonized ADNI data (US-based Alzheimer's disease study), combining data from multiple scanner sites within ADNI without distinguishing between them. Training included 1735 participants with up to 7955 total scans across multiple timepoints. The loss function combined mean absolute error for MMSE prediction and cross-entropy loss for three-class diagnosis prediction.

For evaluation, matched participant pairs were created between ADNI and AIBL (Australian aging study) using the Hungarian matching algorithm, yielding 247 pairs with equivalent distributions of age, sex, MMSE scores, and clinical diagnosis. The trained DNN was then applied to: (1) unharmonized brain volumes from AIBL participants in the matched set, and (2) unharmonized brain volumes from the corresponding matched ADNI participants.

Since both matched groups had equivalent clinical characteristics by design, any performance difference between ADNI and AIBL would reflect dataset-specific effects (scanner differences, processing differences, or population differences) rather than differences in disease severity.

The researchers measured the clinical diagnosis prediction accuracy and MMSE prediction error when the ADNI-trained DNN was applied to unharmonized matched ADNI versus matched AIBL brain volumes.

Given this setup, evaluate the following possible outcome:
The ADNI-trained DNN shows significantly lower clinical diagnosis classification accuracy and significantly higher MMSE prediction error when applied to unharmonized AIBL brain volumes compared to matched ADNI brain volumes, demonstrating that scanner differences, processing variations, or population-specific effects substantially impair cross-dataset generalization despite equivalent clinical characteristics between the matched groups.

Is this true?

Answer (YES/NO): NO